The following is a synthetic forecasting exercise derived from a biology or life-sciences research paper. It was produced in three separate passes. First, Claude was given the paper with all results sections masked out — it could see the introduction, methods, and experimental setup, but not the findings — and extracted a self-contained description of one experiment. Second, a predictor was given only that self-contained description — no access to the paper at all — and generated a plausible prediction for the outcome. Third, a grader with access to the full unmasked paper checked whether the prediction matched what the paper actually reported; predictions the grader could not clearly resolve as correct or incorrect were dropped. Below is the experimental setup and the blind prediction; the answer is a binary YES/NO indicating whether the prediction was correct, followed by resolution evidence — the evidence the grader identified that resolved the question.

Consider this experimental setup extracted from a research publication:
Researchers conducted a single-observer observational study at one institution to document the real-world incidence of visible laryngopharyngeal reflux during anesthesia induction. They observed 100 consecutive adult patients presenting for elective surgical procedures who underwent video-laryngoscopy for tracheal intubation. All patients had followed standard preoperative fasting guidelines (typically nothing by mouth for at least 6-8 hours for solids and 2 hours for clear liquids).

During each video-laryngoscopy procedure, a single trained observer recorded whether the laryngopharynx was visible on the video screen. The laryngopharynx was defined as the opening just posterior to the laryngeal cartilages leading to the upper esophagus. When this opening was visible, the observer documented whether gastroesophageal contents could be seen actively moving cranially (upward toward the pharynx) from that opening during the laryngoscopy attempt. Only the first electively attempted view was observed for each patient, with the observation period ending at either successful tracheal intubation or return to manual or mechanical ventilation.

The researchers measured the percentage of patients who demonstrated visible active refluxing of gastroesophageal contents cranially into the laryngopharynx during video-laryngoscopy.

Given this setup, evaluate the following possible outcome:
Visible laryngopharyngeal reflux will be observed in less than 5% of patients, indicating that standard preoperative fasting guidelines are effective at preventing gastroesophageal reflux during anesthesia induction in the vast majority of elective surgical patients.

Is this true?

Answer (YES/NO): YES